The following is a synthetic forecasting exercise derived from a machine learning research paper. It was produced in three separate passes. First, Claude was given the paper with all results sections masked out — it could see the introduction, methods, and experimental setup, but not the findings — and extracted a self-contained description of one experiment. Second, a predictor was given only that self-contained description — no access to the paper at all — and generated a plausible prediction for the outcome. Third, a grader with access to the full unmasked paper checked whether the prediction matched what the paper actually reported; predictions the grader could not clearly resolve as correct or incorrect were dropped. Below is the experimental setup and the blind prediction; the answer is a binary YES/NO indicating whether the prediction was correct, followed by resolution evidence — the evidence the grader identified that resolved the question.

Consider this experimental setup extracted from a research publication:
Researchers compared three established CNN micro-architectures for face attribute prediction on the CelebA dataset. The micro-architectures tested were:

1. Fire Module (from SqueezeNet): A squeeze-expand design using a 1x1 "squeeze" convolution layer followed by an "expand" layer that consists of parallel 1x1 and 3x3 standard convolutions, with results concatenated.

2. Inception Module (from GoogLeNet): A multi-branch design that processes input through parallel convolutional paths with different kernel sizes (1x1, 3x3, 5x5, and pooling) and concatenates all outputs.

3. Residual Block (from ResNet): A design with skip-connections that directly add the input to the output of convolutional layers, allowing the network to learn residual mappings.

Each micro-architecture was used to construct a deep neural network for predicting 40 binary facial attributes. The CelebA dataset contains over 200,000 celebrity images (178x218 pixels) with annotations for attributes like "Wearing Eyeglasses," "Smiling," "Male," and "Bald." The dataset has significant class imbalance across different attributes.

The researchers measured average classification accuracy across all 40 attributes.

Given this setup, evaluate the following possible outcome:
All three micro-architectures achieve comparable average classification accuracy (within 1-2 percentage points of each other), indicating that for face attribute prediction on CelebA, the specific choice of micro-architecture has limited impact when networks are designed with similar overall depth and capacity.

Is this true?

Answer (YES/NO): NO